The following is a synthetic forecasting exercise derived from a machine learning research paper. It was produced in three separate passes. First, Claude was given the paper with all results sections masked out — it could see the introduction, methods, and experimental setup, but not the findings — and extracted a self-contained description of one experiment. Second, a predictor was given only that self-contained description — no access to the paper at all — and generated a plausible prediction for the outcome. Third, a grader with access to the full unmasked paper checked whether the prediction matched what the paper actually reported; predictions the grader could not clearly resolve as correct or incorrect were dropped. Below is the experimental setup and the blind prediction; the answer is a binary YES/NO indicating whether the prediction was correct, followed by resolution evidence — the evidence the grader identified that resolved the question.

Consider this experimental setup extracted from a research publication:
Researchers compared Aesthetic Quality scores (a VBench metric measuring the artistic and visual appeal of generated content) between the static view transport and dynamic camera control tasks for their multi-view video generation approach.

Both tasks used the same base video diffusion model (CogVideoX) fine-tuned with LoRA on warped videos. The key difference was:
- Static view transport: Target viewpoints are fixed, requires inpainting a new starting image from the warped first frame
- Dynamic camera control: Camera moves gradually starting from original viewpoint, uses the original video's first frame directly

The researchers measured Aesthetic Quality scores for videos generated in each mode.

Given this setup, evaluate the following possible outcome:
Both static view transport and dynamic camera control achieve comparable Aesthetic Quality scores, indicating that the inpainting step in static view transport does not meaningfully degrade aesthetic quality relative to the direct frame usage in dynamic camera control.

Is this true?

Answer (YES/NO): YES